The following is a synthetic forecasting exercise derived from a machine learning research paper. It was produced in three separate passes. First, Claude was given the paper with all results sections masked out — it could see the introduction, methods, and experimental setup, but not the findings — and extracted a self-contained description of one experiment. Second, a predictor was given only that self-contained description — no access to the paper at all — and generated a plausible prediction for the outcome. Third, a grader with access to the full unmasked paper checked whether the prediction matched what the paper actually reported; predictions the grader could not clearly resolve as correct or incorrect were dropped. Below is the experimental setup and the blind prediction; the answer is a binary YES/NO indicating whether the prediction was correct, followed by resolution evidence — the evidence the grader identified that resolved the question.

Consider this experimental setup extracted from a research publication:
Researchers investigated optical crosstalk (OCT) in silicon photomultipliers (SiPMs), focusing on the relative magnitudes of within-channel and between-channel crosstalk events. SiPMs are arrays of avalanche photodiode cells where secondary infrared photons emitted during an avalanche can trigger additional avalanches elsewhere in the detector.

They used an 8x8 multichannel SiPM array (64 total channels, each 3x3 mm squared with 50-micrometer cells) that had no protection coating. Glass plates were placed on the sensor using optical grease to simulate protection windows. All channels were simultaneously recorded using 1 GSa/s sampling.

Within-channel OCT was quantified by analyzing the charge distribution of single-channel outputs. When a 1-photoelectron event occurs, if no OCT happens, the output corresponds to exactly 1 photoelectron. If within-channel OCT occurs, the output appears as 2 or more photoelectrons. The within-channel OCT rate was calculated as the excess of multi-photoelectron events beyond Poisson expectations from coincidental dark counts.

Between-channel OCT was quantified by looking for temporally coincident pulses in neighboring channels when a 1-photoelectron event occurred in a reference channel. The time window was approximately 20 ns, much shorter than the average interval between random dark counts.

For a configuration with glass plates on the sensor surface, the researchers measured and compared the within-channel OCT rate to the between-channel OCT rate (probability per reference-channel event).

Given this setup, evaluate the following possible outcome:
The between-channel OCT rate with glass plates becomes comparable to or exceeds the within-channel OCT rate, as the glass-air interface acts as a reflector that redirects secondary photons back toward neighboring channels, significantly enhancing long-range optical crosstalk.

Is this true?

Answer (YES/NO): NO